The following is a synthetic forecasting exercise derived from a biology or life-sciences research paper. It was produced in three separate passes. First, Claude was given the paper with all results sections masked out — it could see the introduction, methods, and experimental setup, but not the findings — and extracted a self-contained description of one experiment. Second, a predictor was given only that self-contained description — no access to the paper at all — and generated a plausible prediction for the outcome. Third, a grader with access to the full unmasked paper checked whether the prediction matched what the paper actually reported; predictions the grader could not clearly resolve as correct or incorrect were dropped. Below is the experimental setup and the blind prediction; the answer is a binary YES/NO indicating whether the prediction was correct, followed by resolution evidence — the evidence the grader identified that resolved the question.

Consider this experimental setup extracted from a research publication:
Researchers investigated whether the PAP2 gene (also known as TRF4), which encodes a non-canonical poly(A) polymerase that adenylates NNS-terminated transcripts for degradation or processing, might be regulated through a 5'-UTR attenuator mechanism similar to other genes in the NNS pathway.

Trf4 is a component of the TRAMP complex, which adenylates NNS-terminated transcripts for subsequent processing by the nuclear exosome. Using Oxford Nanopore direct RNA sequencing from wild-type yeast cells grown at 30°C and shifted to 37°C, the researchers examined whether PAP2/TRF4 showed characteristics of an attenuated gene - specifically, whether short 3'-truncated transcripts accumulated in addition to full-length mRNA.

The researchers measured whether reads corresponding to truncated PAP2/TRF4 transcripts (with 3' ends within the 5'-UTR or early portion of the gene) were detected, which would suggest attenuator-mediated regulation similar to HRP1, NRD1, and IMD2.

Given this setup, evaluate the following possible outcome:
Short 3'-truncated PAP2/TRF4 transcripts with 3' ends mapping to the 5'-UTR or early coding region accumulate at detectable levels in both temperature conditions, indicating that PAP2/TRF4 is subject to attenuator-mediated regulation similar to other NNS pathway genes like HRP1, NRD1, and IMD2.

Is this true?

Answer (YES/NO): NO